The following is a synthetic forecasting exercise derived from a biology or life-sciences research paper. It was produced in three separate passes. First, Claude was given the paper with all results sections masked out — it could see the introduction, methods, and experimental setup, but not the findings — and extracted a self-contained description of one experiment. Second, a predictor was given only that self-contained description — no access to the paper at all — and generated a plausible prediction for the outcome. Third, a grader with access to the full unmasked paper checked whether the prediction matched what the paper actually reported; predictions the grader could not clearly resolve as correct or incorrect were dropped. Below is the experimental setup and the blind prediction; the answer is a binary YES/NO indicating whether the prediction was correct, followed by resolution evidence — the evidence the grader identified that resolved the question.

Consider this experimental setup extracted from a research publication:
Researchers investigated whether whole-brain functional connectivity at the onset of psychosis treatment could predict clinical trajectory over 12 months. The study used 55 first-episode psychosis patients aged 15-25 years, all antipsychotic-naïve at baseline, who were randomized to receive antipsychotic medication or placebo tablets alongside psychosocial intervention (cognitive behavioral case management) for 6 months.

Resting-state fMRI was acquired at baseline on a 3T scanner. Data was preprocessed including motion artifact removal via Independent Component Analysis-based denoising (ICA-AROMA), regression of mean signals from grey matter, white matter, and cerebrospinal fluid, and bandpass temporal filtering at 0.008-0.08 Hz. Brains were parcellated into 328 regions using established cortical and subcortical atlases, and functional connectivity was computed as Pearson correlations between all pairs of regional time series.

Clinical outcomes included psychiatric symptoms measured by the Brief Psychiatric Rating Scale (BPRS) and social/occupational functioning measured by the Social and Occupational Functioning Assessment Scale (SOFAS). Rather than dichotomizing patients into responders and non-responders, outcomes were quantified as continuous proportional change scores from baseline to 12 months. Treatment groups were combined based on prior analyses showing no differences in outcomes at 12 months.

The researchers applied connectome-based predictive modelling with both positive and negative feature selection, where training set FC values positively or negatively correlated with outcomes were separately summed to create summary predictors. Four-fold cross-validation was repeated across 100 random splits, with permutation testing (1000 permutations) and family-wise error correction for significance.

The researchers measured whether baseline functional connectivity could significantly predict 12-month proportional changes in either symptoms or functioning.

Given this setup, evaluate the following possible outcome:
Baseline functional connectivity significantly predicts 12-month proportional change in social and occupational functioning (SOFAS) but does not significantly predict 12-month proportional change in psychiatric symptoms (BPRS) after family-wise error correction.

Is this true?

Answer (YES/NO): NO